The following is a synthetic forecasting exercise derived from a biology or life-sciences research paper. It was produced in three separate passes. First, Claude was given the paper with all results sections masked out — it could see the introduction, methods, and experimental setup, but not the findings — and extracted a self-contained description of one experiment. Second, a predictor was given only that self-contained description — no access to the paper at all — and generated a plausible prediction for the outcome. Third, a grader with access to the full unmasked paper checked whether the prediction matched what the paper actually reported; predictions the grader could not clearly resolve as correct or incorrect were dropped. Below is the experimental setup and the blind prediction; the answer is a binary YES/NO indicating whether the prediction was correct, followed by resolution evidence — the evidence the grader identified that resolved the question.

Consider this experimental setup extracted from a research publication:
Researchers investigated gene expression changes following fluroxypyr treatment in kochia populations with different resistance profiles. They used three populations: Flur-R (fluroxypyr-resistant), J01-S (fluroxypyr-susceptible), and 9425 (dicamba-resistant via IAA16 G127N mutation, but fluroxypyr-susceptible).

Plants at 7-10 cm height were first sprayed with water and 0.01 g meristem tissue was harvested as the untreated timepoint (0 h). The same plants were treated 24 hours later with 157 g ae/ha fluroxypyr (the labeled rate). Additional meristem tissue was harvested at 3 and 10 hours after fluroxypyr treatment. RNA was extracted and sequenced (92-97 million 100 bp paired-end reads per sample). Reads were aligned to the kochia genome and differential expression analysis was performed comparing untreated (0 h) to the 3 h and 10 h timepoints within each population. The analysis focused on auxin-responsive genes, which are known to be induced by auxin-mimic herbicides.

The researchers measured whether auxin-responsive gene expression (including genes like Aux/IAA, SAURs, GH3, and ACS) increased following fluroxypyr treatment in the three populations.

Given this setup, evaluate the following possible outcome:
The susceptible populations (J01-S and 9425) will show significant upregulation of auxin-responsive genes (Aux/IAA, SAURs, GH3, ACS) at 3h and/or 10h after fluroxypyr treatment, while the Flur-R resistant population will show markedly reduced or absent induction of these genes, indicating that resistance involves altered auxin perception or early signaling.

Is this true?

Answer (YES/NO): NO